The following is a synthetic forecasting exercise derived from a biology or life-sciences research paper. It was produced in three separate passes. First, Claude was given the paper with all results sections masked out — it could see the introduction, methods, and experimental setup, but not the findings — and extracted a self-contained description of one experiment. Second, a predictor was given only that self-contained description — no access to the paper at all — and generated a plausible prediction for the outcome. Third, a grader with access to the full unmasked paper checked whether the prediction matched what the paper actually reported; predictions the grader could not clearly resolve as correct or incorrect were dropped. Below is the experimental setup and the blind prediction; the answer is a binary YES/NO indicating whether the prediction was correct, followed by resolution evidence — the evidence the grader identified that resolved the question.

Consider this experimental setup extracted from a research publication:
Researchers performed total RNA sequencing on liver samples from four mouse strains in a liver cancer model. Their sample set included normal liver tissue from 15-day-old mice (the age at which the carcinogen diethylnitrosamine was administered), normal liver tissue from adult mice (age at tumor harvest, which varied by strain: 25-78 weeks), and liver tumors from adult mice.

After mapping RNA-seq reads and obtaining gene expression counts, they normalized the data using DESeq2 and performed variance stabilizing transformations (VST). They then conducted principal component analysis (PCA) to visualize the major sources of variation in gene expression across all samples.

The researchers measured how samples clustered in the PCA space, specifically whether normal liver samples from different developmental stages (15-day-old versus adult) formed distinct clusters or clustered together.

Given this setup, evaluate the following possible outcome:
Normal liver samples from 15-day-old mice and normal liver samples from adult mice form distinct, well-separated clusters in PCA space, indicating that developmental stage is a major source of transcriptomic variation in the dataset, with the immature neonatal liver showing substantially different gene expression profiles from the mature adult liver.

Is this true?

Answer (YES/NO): NO